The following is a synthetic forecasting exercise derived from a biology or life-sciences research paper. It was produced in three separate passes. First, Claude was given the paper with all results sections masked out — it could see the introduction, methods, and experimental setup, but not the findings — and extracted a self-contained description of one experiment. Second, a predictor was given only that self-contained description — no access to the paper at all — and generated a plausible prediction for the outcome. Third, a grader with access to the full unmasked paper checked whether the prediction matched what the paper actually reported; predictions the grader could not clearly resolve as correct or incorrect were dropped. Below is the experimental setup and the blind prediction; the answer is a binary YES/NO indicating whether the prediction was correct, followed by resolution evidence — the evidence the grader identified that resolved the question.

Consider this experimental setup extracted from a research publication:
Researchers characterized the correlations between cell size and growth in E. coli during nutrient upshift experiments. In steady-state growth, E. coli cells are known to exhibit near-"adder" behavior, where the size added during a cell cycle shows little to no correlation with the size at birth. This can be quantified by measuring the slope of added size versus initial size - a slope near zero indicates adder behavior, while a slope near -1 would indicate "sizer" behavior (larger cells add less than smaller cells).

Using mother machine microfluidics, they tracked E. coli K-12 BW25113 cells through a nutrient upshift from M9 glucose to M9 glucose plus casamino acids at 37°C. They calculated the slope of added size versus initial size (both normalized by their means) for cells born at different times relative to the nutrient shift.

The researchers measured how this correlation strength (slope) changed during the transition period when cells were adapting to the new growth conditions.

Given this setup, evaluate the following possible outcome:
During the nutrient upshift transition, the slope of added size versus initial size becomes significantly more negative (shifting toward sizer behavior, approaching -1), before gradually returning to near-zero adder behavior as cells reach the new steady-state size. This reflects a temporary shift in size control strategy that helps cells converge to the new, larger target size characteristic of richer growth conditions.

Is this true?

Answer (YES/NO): NO